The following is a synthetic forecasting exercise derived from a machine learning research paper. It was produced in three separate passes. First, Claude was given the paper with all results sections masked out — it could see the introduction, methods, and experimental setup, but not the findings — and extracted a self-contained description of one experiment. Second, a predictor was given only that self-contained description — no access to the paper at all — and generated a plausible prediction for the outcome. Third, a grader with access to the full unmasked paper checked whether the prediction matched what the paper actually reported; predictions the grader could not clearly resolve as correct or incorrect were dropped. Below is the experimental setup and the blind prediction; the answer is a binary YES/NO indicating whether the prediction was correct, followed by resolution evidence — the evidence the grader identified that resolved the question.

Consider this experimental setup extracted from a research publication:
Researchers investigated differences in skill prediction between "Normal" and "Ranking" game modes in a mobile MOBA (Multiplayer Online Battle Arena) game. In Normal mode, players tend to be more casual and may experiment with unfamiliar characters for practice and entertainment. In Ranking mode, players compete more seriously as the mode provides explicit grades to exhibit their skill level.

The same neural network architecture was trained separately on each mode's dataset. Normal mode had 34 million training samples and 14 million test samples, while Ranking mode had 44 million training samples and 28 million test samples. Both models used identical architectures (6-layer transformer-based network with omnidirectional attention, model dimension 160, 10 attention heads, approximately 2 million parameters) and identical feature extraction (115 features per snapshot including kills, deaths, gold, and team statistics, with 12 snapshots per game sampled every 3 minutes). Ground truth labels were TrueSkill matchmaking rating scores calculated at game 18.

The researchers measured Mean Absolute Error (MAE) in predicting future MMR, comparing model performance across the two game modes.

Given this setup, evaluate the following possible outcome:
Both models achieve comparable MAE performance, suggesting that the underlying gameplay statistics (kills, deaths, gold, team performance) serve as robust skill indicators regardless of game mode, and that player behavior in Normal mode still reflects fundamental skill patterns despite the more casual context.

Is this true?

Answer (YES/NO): NO